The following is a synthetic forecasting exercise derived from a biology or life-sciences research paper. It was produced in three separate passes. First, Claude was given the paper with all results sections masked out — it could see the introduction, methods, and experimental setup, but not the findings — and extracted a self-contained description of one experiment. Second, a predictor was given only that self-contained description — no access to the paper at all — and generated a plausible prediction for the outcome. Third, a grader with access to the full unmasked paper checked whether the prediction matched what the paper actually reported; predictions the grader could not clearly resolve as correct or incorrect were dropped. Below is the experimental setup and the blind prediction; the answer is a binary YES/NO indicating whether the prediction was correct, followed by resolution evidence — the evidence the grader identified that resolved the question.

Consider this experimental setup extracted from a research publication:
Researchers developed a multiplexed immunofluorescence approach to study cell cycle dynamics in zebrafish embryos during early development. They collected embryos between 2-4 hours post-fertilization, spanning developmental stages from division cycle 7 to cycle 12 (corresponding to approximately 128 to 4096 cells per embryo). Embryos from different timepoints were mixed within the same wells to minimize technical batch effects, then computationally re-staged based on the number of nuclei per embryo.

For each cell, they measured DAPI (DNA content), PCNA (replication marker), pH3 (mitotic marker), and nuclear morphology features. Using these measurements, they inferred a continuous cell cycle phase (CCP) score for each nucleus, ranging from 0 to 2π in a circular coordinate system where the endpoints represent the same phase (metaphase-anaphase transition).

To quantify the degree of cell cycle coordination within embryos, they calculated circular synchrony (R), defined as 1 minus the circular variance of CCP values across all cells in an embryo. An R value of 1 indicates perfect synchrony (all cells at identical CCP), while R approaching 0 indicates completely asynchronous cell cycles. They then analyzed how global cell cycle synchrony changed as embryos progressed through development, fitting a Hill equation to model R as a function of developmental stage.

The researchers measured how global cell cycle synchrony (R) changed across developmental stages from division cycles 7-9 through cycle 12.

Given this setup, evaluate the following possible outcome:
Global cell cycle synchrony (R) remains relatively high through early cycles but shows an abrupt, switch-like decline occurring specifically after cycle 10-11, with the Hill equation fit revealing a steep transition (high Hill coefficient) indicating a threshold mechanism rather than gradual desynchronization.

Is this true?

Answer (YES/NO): NO